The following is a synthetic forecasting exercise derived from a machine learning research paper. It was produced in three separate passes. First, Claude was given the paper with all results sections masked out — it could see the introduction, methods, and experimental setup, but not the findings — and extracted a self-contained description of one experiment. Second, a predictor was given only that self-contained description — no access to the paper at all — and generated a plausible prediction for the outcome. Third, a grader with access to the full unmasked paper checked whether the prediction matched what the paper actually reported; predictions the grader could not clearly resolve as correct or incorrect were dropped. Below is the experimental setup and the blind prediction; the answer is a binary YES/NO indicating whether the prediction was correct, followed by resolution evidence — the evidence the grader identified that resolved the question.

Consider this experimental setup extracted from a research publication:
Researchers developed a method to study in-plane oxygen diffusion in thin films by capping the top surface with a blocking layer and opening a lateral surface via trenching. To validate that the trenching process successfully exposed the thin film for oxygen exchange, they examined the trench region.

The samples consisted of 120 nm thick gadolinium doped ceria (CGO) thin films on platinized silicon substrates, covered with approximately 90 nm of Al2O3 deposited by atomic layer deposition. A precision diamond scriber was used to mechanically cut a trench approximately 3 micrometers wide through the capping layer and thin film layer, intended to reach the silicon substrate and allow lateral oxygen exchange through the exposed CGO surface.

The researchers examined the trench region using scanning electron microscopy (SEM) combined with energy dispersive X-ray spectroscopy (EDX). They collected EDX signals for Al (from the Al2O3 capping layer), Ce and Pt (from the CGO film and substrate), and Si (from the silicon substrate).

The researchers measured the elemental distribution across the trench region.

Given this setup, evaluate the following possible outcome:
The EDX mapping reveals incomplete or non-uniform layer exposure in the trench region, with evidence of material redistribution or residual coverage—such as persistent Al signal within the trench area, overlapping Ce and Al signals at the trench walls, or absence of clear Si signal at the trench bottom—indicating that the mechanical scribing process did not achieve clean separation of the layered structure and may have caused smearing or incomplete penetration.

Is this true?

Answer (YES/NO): NO